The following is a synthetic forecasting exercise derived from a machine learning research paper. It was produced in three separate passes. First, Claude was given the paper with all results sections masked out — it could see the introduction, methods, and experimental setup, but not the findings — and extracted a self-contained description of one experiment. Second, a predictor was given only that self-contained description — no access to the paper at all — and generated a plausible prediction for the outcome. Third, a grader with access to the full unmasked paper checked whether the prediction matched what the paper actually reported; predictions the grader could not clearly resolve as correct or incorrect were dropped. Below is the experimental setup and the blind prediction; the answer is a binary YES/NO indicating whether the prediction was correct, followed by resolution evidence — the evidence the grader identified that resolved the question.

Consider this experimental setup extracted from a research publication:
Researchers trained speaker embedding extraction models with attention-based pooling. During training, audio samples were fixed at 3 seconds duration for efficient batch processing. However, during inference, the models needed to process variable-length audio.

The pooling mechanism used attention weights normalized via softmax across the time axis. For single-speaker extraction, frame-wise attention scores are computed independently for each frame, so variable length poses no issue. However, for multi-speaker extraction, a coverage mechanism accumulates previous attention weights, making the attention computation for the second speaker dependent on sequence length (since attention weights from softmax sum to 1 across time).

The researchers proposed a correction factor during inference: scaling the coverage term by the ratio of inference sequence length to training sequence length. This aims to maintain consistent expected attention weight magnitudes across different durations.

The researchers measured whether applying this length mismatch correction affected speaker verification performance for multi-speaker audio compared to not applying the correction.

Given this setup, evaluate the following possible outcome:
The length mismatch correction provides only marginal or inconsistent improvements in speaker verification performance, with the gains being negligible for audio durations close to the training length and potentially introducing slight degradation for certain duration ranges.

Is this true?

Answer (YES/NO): NO